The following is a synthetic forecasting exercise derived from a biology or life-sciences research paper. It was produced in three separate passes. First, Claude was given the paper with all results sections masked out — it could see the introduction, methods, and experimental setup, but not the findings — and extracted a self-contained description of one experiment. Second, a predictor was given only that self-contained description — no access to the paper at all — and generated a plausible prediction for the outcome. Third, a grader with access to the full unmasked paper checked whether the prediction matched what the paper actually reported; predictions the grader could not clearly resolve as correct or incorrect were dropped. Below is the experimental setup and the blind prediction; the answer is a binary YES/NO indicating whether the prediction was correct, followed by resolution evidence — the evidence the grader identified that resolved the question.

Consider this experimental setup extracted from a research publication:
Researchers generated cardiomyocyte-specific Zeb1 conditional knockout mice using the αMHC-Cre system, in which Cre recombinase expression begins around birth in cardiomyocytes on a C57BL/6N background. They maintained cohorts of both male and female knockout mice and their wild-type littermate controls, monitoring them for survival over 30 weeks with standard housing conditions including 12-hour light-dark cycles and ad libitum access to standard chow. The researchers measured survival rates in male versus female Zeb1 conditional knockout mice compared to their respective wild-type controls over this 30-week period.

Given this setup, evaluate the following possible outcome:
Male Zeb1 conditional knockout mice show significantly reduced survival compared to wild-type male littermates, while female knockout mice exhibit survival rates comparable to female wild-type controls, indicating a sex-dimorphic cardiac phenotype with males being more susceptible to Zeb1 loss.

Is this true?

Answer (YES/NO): NO